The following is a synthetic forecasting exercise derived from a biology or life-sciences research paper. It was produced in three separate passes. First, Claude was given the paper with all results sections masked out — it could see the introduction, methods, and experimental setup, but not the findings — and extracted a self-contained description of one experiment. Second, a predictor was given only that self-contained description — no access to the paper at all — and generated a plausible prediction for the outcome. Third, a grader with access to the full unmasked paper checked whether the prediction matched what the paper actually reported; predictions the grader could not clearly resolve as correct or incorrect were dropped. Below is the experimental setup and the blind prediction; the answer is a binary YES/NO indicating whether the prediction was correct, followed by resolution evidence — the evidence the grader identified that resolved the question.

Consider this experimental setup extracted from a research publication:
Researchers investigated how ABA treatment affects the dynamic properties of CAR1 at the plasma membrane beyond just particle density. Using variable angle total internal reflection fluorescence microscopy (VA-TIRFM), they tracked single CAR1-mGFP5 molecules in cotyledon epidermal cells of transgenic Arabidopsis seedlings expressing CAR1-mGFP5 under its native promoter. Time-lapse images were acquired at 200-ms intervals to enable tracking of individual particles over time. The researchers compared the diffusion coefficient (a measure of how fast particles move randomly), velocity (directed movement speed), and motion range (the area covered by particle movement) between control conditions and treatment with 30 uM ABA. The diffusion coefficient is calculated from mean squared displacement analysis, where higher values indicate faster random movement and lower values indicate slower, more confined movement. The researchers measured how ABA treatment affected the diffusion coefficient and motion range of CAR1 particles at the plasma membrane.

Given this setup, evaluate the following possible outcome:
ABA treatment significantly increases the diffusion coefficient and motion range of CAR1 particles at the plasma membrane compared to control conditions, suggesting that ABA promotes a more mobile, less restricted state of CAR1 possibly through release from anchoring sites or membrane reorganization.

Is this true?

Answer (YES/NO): YES